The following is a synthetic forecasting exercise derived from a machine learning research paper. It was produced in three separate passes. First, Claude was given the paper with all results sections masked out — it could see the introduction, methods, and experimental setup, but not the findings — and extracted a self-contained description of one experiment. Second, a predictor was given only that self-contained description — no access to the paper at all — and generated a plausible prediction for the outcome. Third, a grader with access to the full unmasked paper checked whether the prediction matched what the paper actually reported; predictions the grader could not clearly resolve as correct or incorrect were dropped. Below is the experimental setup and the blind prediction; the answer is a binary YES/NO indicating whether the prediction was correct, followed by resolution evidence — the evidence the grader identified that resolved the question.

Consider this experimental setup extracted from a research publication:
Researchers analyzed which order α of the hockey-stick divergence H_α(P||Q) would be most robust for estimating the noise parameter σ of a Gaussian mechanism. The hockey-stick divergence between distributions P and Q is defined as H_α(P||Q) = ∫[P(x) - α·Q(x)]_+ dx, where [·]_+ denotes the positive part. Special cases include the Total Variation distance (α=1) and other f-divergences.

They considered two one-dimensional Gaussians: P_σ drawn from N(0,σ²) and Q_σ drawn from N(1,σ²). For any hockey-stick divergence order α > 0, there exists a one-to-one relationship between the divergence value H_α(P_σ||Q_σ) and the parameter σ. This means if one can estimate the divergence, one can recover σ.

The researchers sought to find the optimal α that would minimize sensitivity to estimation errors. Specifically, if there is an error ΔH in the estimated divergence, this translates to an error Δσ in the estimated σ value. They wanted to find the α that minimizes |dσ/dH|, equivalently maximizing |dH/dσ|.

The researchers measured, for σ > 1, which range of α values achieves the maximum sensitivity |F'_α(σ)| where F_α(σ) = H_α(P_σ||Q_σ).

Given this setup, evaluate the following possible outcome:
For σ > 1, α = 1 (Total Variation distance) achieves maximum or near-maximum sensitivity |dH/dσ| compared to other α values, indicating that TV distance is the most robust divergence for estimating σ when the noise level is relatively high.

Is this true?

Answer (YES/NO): YES